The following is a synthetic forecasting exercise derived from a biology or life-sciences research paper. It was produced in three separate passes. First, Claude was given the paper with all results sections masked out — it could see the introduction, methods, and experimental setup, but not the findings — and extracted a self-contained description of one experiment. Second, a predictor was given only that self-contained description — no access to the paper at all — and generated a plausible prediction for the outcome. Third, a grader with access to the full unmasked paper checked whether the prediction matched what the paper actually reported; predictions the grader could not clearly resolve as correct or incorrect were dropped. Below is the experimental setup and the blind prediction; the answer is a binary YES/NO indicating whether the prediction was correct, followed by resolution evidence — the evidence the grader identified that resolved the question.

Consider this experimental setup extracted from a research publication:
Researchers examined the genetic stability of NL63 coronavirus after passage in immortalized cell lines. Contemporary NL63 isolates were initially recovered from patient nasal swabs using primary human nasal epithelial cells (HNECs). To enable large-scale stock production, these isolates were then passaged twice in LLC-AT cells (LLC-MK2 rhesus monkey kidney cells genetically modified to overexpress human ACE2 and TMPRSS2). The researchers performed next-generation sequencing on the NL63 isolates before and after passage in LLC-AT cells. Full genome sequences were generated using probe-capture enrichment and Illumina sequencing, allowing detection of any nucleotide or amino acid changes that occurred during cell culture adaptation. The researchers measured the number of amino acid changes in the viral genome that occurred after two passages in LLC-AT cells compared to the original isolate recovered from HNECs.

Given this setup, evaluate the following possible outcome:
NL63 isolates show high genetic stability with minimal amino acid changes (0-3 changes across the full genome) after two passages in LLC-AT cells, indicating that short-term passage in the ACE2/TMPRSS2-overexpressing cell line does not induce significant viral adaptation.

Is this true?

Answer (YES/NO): YES